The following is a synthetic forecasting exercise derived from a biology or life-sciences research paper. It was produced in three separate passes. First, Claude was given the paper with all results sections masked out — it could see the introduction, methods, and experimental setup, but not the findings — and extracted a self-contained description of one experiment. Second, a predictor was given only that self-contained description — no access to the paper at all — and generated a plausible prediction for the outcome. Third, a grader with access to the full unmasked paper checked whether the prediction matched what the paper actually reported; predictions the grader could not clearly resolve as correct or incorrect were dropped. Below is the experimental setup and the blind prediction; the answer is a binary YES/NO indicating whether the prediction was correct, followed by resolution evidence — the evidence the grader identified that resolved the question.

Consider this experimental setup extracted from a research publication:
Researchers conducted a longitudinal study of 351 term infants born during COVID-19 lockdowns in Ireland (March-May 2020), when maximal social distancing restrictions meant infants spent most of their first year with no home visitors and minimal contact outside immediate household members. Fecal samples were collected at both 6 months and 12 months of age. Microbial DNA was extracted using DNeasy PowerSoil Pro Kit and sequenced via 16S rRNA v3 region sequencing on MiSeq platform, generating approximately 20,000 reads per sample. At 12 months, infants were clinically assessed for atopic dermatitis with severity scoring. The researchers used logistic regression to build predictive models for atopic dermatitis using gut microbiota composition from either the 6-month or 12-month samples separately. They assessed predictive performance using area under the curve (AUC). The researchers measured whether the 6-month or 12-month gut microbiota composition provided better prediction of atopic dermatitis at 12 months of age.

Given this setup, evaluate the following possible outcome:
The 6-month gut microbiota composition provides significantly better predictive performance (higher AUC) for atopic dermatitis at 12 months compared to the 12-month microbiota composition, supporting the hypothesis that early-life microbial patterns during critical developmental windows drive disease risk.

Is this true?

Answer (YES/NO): NO